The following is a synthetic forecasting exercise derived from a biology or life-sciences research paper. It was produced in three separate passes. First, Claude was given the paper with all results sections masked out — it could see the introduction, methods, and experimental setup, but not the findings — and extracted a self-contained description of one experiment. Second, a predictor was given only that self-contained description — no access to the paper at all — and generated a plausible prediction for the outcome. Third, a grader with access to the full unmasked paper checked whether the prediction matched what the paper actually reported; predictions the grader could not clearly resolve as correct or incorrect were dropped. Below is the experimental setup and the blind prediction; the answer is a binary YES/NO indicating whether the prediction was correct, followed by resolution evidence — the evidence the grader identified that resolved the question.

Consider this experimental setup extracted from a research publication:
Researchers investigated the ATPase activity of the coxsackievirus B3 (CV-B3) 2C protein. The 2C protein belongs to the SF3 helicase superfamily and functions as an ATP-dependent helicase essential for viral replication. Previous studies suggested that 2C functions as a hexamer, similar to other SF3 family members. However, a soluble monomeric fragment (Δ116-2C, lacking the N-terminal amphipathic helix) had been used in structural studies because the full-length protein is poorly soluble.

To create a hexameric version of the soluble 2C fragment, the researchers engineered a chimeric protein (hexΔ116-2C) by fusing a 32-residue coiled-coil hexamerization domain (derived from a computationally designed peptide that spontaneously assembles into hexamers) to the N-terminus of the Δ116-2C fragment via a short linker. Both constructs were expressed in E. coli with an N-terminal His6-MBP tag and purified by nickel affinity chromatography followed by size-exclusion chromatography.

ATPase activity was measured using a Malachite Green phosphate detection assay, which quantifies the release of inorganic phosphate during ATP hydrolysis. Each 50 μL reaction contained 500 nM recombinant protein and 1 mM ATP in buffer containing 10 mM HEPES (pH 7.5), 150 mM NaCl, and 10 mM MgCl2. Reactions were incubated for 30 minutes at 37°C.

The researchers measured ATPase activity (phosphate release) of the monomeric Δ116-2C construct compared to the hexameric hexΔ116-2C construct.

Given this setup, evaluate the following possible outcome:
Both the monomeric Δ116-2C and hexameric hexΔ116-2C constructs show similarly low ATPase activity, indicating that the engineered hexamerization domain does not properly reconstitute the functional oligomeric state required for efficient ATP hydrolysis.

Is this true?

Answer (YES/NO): NO